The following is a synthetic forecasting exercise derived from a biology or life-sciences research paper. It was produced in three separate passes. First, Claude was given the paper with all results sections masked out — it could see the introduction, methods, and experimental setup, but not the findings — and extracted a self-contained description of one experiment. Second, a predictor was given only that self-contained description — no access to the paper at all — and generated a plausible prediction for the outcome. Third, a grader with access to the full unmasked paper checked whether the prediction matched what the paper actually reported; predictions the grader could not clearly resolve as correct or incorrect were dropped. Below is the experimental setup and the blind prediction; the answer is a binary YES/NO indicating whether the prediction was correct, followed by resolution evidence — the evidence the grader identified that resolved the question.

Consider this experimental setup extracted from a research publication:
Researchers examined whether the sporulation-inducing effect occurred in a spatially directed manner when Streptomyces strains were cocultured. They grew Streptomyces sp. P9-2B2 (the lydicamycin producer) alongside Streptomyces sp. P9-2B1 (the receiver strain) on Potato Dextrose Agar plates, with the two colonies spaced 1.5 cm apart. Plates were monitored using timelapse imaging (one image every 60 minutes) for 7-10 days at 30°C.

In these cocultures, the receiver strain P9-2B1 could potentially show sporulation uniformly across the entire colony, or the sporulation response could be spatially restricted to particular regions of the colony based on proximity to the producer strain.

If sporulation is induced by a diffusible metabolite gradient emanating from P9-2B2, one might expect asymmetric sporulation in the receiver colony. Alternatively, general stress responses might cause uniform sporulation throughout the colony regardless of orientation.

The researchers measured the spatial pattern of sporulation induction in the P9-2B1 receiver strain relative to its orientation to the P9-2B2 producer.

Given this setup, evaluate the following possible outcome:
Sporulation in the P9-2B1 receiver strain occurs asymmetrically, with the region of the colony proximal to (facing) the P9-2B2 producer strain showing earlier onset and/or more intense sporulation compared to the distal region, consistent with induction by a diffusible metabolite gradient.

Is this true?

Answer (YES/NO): YES